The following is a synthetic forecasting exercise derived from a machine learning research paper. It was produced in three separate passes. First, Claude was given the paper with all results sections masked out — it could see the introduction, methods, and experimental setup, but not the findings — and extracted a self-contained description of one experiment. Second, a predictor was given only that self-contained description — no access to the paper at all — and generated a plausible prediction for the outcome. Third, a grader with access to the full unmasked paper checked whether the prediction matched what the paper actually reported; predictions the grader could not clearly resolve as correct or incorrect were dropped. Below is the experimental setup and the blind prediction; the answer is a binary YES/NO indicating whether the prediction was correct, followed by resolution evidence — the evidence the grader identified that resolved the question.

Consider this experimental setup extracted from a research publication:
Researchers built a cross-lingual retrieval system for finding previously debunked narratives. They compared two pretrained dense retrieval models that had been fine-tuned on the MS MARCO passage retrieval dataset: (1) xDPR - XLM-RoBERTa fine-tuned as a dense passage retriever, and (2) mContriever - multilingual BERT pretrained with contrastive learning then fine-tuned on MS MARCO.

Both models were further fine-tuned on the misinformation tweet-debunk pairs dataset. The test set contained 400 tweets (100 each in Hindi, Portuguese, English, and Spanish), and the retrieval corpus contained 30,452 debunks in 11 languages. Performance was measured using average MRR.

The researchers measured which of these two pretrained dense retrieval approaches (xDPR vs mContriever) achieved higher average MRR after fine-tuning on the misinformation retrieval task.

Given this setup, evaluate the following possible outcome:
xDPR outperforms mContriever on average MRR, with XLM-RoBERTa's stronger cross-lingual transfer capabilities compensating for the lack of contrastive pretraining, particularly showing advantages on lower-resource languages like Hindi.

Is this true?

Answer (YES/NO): YES